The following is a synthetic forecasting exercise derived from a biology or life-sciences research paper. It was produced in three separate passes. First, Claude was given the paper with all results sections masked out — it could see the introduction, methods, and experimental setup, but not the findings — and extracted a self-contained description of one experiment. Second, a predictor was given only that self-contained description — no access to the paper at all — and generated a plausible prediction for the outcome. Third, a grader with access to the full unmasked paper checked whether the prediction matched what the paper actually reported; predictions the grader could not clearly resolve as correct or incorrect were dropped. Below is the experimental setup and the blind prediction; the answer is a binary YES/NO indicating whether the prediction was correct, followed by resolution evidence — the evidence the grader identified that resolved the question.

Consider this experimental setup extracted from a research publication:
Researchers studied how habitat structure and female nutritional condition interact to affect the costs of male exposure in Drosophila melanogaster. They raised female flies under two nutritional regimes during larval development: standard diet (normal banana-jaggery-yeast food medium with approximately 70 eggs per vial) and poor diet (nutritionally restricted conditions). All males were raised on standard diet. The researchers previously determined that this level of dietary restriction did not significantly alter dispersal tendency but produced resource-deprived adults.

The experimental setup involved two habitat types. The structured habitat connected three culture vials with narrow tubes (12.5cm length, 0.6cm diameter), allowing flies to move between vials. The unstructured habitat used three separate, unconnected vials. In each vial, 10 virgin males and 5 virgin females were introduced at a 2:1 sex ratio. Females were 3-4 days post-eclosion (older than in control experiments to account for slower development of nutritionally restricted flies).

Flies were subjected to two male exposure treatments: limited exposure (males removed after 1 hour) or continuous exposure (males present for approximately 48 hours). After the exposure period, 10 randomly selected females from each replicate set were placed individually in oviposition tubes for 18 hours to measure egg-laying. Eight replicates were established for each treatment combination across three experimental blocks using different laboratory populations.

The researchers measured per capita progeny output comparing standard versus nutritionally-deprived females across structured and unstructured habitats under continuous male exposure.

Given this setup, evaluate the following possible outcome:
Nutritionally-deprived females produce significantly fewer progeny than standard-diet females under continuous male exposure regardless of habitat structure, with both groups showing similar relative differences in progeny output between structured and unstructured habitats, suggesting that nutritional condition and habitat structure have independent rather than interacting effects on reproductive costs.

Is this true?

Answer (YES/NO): NO